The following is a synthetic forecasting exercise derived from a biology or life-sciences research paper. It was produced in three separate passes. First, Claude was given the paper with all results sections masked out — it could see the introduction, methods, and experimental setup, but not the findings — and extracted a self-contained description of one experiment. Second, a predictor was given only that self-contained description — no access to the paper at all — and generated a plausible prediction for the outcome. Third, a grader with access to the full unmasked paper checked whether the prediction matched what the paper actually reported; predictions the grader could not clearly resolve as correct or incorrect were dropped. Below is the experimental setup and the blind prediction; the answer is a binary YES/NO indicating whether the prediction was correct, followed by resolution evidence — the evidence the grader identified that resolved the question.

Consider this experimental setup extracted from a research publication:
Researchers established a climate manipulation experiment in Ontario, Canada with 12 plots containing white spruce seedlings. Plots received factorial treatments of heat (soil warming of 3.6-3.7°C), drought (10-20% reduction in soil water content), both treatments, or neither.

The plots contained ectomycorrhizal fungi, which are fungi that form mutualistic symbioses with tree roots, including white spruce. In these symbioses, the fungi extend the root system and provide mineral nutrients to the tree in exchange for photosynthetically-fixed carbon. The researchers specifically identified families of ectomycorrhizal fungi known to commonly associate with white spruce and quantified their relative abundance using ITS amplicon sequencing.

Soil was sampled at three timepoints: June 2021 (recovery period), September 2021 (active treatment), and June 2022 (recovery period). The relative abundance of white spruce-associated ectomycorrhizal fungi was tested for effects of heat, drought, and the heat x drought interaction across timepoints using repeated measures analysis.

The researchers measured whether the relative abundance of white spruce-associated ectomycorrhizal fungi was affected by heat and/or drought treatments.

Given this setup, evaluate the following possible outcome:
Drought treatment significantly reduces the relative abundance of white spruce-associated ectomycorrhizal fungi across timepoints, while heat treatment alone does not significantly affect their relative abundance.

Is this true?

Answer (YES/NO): NO